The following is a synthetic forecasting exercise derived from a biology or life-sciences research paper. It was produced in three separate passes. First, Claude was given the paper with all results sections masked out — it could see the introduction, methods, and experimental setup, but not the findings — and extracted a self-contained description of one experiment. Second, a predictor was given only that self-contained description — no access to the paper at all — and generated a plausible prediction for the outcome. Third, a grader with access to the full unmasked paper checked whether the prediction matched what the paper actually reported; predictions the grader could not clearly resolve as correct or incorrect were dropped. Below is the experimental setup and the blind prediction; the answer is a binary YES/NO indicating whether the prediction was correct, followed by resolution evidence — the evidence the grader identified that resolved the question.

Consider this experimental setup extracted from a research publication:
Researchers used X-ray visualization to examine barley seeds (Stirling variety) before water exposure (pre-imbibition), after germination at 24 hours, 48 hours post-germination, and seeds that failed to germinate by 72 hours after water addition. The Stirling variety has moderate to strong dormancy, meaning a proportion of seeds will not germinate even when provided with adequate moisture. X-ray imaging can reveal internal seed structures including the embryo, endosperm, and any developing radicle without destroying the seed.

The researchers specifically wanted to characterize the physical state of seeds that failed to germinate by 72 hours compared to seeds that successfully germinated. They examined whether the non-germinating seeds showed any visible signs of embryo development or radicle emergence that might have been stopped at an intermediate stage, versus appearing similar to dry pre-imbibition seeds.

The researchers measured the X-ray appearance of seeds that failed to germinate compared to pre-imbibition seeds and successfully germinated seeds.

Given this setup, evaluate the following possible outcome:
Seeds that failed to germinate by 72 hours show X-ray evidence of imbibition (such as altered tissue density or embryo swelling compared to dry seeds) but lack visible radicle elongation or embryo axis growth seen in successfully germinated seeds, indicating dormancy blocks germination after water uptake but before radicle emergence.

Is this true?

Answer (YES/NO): YES